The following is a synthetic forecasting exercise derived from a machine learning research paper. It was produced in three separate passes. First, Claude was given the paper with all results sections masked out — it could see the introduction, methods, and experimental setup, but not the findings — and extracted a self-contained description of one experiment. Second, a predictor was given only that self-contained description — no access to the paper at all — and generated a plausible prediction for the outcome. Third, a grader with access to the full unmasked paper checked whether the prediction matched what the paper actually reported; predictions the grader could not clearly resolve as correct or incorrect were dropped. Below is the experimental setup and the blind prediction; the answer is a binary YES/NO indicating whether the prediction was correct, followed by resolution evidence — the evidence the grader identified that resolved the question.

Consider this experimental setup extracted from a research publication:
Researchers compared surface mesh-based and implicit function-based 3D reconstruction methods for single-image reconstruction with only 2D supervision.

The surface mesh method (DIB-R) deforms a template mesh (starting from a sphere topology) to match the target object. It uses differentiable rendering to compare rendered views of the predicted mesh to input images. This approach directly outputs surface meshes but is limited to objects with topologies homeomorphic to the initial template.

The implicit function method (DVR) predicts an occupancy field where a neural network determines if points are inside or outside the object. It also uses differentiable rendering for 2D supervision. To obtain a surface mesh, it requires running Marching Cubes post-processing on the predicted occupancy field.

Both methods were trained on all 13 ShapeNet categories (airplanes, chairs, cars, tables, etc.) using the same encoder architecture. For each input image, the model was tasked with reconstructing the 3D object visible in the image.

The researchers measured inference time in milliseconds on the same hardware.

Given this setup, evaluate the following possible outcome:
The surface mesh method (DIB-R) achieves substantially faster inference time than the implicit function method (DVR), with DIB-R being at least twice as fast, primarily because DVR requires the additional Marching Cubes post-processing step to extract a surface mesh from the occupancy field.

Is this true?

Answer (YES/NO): YES